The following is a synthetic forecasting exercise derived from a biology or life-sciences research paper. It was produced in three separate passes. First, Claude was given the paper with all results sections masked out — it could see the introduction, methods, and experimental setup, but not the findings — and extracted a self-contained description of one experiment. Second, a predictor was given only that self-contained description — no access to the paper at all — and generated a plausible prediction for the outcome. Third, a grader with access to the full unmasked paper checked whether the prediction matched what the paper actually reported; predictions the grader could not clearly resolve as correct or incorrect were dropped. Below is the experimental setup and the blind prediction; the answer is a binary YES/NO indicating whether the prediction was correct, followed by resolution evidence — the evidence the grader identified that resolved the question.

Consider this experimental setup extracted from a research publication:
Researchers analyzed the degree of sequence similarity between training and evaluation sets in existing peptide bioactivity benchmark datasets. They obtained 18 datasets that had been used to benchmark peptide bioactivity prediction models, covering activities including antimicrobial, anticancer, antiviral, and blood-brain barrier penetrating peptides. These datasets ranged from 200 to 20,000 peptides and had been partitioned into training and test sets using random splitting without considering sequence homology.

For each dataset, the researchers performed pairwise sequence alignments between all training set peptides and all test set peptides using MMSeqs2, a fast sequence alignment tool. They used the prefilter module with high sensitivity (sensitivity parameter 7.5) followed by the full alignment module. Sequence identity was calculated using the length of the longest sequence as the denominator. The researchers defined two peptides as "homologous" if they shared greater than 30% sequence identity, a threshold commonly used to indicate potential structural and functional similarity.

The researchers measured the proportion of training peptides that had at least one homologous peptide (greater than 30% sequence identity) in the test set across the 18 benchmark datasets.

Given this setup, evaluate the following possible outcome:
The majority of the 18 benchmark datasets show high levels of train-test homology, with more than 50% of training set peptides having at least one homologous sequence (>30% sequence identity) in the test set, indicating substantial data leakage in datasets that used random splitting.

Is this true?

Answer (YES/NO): NO